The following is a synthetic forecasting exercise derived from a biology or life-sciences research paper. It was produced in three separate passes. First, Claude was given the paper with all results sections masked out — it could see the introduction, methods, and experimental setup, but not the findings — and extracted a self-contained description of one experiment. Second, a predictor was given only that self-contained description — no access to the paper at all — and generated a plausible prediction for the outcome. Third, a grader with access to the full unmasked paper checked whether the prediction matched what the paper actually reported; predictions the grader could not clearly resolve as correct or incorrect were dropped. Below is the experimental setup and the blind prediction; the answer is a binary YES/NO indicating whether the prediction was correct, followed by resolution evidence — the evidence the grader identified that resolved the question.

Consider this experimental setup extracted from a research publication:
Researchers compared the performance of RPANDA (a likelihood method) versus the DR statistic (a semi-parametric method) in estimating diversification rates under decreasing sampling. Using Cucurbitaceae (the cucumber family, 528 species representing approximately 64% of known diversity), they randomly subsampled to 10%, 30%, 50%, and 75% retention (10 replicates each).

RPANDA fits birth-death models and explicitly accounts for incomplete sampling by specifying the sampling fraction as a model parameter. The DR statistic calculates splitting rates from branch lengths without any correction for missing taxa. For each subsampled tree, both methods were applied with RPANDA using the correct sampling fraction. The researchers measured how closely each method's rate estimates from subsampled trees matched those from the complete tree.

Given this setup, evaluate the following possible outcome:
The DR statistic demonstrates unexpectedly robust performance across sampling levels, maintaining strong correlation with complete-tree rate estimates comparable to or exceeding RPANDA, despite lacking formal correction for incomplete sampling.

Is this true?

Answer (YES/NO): NO